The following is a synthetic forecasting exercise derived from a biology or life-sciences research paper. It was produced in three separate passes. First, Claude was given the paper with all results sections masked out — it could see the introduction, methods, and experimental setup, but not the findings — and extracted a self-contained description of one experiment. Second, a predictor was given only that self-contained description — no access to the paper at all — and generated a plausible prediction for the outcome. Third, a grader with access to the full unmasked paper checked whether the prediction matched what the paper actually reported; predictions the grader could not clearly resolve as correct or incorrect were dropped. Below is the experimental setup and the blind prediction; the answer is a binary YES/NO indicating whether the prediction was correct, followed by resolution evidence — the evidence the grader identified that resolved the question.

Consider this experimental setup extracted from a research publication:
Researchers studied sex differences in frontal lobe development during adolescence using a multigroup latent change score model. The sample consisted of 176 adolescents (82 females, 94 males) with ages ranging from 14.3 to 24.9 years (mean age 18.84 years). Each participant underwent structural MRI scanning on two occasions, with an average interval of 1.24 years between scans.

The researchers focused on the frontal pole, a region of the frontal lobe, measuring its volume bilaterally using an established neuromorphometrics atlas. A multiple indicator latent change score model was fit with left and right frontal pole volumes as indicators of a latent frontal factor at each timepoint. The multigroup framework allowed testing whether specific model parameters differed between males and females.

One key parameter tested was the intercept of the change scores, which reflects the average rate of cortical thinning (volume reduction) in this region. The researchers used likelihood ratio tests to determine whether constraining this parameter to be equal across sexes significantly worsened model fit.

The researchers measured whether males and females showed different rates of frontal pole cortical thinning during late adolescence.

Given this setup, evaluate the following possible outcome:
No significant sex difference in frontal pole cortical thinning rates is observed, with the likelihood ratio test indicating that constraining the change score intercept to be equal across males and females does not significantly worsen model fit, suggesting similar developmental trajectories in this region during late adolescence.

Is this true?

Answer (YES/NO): YES